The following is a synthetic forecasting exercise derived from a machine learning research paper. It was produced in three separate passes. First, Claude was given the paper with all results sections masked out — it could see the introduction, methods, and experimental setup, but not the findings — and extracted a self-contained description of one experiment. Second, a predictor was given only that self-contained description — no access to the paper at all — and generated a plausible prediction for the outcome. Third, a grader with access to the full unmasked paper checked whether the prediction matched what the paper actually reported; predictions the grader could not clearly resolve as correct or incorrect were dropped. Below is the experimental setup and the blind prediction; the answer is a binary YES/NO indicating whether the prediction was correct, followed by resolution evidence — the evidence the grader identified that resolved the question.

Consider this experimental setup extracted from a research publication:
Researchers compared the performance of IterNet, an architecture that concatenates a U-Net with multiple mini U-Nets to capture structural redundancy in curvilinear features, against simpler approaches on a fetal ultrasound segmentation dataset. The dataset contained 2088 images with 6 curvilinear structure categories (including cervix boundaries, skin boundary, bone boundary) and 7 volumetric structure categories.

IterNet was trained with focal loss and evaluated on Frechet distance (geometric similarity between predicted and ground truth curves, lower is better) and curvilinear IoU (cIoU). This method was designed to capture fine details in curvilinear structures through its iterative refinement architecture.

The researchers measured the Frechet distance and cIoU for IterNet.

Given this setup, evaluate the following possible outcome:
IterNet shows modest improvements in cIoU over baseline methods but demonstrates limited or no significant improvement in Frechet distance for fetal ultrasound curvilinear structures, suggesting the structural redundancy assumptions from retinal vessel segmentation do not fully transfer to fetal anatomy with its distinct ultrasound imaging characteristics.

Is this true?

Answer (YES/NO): NO